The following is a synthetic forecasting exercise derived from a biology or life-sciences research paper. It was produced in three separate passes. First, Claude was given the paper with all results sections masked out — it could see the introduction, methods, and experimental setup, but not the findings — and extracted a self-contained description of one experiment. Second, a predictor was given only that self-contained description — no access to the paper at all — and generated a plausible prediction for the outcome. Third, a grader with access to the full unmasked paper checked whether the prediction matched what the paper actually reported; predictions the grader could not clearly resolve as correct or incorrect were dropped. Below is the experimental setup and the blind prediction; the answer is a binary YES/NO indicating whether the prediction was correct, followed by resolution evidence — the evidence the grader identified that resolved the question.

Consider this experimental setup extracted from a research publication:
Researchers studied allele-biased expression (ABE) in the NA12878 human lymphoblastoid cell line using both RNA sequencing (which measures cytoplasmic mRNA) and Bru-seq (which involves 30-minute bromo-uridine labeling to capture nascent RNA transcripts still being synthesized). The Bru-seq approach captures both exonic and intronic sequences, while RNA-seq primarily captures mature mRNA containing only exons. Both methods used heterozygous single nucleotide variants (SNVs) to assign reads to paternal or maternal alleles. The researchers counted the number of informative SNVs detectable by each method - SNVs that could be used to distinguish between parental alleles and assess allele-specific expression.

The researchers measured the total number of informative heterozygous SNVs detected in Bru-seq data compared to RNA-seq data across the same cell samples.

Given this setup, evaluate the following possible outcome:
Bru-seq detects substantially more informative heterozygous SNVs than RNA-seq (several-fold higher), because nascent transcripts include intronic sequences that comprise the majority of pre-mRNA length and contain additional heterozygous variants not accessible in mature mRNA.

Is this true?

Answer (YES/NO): YES